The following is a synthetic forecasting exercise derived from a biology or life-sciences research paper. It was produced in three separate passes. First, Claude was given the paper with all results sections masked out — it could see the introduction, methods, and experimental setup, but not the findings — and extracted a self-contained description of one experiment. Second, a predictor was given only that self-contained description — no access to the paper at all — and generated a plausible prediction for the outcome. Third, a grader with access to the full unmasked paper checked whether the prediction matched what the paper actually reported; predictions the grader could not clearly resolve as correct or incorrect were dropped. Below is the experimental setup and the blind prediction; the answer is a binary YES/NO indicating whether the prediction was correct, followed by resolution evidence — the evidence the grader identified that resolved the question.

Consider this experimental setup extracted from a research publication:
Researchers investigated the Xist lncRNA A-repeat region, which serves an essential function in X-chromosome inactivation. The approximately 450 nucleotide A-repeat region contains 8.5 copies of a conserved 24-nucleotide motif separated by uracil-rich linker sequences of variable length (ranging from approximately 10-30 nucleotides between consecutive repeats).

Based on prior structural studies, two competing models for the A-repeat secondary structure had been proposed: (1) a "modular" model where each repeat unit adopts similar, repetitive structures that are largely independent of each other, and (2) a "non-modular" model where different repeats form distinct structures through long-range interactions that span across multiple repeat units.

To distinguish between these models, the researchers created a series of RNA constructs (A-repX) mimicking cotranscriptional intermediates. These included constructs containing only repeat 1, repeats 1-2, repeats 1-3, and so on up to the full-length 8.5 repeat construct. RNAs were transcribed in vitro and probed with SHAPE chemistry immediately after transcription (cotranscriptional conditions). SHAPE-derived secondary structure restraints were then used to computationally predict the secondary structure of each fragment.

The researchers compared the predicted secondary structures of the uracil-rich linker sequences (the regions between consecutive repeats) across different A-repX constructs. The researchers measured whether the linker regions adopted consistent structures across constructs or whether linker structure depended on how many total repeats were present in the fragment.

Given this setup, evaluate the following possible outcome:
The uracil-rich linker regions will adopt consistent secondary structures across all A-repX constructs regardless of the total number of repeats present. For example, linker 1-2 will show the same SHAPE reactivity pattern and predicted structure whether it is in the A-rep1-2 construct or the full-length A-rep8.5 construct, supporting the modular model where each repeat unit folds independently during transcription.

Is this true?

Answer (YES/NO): YES